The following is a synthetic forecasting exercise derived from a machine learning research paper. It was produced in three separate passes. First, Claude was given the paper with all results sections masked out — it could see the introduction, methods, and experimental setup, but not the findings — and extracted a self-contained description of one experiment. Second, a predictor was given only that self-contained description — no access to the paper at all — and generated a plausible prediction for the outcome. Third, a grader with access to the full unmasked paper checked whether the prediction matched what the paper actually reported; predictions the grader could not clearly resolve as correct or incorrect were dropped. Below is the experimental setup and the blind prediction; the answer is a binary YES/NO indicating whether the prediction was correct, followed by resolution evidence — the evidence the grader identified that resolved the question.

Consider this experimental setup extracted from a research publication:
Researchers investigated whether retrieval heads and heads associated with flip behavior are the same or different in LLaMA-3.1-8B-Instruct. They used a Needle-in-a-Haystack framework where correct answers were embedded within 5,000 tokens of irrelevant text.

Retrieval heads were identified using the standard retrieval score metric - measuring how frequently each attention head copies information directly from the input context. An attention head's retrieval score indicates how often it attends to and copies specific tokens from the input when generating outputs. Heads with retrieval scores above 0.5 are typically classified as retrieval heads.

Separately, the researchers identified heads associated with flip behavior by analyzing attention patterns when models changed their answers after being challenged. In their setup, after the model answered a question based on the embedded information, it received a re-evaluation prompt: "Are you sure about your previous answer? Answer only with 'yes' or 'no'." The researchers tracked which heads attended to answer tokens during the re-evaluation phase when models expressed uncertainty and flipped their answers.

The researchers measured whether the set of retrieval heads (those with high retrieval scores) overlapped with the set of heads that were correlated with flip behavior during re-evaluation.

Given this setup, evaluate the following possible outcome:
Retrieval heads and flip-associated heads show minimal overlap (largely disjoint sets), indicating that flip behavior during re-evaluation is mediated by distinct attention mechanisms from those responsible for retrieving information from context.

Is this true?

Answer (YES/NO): YES